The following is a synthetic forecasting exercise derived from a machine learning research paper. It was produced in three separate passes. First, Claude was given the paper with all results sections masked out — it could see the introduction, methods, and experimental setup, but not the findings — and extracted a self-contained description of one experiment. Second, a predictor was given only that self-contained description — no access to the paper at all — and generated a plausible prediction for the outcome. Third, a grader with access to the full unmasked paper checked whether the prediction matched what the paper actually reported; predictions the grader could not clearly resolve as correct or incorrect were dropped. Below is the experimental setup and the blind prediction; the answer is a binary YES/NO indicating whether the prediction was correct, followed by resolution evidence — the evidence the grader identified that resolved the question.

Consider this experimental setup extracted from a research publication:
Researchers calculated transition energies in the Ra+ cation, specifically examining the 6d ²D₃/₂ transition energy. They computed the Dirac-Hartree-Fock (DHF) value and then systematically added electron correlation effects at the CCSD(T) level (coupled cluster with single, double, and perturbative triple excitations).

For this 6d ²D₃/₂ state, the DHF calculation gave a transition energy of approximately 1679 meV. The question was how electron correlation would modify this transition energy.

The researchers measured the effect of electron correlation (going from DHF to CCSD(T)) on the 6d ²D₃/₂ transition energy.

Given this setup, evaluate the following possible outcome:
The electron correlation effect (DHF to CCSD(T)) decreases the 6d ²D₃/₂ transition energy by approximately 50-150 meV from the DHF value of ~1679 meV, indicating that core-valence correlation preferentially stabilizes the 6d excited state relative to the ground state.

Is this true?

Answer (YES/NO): YES